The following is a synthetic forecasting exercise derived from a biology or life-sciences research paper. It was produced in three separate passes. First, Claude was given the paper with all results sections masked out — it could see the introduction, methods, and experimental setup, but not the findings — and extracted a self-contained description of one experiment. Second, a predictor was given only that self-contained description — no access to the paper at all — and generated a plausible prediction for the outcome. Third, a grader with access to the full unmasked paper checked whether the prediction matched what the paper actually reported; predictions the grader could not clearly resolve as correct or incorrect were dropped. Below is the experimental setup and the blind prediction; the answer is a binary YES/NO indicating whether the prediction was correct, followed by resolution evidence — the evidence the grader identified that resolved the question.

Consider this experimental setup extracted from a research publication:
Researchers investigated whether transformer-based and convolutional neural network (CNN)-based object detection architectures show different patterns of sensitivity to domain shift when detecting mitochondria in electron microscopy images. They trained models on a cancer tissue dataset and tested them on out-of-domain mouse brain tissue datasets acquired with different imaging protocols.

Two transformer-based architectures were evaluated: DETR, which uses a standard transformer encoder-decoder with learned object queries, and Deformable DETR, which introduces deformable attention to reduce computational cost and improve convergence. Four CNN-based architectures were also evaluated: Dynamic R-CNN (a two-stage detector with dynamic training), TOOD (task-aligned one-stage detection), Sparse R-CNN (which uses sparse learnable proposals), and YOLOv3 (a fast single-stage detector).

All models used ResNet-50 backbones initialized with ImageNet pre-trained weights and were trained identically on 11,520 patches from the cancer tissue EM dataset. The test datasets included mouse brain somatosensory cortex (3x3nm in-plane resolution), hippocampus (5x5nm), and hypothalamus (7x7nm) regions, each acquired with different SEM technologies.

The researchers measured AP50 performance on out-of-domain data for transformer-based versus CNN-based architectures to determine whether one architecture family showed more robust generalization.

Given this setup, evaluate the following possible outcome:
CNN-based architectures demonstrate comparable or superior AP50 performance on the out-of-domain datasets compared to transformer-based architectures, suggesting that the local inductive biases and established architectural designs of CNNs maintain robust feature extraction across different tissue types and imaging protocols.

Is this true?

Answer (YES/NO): NO